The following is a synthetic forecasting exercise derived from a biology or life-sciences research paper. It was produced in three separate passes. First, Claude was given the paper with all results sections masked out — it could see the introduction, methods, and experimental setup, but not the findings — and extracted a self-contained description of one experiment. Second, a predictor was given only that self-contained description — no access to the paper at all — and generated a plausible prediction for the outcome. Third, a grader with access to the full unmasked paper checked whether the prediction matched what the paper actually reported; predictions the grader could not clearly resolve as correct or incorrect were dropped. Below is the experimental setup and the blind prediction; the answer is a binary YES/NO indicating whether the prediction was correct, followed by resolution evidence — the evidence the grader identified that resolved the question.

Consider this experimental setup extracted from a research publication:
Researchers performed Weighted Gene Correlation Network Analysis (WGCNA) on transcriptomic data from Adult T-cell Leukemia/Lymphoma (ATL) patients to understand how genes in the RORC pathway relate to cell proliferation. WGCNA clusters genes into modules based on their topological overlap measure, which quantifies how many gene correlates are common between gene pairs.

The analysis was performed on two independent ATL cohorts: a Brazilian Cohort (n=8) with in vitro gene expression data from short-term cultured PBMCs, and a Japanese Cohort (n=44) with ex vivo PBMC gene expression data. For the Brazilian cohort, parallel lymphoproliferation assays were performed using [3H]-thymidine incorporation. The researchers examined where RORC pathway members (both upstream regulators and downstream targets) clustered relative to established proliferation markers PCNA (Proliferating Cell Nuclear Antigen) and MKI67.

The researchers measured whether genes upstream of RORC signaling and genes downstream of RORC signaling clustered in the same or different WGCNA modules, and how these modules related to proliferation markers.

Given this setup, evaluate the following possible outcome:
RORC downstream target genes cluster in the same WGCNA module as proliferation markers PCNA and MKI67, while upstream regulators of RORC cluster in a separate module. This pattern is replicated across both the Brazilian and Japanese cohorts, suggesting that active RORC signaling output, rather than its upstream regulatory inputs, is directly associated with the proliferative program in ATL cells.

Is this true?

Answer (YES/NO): NO